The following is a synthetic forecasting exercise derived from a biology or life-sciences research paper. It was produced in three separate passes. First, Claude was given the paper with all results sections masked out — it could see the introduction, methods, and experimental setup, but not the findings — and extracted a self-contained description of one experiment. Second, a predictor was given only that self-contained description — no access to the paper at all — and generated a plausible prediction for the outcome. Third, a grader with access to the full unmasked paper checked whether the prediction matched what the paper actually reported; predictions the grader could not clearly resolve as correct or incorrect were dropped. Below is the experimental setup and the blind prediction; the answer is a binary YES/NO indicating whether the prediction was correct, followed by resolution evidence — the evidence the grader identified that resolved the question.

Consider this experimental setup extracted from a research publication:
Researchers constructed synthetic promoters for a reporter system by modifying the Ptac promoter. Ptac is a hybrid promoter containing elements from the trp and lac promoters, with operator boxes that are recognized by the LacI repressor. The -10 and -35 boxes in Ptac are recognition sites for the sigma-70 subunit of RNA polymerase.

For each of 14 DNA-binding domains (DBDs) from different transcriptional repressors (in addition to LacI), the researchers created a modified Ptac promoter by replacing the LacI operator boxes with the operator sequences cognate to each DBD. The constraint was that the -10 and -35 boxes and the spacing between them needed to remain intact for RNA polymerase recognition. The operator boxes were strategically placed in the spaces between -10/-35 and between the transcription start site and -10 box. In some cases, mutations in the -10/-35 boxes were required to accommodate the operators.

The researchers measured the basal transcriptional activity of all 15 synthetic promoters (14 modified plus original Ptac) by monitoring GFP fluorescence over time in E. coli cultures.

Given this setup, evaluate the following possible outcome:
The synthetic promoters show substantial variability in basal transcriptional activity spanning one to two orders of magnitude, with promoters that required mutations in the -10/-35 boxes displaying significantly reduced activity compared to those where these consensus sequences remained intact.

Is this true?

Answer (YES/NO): NO